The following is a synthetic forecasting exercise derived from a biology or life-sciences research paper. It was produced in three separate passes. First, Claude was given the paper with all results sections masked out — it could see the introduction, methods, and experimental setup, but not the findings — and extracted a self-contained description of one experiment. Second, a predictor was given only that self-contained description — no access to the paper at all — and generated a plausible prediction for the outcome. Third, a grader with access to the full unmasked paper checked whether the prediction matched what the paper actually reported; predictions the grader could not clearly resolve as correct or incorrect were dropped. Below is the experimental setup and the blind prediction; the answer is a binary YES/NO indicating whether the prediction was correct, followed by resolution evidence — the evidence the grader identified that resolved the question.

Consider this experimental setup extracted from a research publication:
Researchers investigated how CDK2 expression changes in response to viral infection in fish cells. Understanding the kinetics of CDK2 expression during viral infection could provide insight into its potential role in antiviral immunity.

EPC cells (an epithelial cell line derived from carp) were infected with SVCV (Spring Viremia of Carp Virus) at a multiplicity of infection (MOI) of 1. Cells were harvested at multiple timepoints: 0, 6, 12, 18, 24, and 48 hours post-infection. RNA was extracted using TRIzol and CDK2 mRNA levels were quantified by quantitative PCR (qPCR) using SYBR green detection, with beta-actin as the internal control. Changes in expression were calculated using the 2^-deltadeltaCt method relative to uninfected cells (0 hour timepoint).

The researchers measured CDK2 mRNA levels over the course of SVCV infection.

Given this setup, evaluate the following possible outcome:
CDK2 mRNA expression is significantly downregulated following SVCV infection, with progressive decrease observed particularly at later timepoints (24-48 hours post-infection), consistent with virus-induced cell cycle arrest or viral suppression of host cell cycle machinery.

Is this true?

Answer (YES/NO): NO